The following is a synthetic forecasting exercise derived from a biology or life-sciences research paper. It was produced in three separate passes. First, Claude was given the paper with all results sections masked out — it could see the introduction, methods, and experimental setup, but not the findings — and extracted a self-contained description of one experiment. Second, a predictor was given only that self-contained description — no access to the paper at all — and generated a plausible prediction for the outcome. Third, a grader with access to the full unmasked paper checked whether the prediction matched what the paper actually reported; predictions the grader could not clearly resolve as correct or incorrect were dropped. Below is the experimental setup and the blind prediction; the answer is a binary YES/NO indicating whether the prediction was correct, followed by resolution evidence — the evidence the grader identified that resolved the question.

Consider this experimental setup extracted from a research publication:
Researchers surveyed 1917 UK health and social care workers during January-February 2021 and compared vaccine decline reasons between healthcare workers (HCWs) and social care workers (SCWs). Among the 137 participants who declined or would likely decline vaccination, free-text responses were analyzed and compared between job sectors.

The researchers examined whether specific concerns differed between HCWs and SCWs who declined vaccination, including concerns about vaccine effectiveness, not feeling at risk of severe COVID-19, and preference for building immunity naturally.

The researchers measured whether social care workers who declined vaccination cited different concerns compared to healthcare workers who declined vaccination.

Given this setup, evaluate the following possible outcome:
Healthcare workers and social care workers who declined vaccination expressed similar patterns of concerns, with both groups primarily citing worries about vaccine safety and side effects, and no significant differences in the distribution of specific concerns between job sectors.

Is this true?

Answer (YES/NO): NO